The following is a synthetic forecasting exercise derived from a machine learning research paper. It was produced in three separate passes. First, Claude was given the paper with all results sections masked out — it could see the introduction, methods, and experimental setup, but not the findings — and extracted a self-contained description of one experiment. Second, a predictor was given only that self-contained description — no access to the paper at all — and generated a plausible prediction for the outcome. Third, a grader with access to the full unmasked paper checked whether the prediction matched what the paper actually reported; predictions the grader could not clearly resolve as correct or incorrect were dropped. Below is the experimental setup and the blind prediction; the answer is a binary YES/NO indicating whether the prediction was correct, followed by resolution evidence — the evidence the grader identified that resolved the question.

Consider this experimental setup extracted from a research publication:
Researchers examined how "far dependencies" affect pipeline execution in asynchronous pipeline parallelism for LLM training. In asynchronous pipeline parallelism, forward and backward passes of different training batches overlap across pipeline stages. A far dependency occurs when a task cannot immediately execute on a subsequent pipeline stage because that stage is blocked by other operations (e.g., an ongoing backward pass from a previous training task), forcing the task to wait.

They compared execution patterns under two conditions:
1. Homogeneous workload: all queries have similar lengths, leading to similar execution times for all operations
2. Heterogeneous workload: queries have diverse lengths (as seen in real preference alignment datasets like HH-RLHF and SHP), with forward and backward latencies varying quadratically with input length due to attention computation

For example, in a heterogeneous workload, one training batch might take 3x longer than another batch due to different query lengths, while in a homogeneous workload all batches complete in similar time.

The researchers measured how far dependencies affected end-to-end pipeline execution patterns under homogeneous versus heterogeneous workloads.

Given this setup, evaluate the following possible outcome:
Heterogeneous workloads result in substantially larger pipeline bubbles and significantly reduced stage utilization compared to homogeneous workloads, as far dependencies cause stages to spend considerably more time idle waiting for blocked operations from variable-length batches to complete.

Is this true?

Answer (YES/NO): YES